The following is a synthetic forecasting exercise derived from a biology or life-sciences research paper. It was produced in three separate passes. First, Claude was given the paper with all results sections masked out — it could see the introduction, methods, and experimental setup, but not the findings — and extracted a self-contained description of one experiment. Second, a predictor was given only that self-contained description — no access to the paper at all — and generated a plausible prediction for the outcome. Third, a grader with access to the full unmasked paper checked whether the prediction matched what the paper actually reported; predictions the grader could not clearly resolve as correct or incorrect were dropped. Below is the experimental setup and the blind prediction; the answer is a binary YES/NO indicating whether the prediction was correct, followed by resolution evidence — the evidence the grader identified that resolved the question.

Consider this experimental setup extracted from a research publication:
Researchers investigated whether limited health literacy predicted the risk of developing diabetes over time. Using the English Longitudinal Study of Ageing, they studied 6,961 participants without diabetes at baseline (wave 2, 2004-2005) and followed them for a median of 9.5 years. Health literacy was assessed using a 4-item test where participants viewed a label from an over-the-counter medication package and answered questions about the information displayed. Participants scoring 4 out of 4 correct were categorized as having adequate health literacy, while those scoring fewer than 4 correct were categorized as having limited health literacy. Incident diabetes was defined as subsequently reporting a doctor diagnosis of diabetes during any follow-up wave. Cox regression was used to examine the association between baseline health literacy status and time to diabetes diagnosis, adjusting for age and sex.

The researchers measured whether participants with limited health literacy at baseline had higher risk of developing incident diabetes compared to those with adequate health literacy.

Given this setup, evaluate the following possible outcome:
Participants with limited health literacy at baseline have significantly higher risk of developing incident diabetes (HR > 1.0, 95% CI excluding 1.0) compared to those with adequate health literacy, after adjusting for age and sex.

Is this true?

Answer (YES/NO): YES